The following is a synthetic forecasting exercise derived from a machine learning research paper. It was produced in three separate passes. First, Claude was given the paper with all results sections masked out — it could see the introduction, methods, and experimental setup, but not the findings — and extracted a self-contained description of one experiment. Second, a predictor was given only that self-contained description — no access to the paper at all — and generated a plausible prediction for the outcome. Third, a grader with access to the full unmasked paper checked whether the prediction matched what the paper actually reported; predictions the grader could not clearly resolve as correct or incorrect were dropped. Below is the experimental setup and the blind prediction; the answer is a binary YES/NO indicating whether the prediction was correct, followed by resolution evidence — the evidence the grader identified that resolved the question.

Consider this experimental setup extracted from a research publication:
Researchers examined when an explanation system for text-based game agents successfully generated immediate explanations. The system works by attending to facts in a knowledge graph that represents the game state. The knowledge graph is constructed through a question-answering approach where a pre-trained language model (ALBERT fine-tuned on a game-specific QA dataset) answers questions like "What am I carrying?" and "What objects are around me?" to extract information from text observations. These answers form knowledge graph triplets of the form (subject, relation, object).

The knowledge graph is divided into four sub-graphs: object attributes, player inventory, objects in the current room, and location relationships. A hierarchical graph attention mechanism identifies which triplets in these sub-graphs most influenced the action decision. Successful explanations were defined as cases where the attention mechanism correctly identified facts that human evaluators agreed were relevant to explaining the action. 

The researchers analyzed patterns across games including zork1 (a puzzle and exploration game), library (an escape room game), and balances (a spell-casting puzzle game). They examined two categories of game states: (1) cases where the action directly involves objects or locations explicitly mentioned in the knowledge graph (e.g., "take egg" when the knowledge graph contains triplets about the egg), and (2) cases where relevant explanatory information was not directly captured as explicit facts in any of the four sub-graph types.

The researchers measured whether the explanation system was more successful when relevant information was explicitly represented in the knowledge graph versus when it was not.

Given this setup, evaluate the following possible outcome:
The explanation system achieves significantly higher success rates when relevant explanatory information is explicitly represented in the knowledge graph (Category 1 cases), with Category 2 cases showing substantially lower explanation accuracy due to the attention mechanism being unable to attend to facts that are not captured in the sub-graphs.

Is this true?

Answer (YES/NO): YES